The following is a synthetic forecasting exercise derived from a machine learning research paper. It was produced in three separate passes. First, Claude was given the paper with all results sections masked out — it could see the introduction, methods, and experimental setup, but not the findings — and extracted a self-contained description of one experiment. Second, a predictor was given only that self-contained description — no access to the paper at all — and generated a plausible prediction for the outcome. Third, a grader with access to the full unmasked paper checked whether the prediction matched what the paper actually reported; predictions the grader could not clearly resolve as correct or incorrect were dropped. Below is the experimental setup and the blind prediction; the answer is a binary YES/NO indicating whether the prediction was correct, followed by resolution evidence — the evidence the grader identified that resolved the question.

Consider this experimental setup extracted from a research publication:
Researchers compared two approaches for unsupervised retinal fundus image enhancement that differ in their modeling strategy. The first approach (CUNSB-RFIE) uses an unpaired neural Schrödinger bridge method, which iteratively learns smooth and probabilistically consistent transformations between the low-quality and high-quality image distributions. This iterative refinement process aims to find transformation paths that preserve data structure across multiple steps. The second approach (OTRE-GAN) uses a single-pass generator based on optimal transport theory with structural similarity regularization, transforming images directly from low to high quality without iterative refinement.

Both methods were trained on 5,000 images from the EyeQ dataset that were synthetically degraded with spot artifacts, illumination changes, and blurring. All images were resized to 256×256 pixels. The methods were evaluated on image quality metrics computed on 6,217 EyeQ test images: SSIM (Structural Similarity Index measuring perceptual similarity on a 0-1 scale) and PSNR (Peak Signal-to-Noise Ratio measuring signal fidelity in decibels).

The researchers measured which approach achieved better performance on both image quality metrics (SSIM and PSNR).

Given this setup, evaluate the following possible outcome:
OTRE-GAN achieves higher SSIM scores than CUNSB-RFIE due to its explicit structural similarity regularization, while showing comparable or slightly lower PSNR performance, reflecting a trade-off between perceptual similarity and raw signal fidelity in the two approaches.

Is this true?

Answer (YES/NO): NO